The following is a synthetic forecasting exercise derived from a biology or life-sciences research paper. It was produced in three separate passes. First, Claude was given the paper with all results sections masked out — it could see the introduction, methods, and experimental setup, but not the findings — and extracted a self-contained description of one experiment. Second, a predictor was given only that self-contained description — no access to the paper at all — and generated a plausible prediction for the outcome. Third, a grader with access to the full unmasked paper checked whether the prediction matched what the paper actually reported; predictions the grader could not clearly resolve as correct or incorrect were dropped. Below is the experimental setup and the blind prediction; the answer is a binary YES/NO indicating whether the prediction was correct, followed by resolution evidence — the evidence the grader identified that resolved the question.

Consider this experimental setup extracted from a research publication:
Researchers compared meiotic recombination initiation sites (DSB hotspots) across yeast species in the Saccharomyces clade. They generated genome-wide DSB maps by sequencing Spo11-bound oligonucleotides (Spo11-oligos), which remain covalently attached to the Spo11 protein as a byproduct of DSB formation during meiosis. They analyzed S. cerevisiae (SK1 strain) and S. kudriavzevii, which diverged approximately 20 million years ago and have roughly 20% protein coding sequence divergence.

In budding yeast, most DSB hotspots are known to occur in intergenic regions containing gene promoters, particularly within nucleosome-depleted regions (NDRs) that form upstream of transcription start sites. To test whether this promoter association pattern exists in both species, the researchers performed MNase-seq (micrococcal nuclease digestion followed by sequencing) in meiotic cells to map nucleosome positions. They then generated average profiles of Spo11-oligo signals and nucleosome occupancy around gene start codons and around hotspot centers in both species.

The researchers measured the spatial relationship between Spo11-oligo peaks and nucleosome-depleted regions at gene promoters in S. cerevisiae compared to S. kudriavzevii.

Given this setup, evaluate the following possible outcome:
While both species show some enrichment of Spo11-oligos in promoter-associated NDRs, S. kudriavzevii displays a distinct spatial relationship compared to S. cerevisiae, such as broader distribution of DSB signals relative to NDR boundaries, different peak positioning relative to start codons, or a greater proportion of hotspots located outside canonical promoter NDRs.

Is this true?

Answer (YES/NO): NO